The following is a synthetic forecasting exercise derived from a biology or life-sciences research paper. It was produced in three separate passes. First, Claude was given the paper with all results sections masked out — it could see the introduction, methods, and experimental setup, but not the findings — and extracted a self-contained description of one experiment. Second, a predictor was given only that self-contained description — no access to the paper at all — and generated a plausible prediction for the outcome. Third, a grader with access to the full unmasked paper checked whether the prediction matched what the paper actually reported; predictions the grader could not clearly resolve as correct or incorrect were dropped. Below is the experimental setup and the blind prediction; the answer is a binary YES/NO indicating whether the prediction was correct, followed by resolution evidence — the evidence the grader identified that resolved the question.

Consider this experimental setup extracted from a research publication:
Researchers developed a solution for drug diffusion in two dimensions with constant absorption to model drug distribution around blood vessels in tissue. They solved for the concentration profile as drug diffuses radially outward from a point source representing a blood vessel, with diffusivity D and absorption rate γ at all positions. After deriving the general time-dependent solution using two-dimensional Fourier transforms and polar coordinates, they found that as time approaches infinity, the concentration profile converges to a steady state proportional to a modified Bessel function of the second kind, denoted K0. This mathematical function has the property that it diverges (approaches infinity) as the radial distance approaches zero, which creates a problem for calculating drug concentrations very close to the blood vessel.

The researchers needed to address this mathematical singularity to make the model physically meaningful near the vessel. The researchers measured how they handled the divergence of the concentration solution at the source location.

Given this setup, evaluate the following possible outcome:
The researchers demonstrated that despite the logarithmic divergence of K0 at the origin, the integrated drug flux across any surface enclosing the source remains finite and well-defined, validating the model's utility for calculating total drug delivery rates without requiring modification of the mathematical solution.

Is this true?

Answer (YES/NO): NO